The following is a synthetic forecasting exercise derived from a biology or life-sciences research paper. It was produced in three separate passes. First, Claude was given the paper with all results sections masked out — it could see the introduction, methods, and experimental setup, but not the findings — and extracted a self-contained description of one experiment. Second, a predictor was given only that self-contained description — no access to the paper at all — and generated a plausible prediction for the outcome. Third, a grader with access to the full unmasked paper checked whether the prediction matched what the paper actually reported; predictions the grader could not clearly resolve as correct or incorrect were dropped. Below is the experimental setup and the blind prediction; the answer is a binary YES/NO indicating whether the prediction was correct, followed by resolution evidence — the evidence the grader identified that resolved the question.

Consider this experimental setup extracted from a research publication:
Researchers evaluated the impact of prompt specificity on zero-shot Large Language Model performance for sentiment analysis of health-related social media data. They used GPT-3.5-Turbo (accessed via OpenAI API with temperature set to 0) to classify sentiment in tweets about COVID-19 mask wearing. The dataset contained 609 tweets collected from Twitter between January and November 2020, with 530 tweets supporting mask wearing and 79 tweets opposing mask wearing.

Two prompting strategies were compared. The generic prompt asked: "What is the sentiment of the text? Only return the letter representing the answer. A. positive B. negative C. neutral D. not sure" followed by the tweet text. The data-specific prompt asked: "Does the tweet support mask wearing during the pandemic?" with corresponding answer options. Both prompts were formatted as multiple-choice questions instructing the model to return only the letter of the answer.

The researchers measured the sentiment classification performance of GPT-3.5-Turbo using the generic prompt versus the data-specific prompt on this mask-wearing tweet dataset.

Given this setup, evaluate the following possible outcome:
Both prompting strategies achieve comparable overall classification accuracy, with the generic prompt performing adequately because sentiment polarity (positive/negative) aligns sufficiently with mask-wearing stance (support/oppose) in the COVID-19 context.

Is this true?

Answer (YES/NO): NO